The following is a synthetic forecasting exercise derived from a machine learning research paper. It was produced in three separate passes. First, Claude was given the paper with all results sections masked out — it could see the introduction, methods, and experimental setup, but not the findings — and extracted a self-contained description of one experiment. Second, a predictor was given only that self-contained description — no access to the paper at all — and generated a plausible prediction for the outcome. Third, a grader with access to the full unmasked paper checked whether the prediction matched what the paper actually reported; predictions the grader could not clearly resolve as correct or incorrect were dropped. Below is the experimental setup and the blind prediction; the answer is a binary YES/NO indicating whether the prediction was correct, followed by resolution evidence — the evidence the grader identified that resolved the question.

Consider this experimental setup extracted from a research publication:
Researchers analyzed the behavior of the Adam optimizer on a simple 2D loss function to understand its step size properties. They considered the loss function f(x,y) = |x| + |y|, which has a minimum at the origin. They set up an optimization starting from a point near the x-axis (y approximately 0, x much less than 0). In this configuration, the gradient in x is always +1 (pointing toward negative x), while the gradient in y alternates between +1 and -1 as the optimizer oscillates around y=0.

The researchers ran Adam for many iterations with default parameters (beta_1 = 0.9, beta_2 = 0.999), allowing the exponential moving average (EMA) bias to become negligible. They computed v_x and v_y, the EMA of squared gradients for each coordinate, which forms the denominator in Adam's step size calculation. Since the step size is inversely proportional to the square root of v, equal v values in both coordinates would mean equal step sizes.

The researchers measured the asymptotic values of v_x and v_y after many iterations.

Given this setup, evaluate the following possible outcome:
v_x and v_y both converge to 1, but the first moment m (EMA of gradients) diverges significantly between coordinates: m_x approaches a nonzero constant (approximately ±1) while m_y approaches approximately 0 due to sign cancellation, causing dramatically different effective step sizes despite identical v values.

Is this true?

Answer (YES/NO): YES